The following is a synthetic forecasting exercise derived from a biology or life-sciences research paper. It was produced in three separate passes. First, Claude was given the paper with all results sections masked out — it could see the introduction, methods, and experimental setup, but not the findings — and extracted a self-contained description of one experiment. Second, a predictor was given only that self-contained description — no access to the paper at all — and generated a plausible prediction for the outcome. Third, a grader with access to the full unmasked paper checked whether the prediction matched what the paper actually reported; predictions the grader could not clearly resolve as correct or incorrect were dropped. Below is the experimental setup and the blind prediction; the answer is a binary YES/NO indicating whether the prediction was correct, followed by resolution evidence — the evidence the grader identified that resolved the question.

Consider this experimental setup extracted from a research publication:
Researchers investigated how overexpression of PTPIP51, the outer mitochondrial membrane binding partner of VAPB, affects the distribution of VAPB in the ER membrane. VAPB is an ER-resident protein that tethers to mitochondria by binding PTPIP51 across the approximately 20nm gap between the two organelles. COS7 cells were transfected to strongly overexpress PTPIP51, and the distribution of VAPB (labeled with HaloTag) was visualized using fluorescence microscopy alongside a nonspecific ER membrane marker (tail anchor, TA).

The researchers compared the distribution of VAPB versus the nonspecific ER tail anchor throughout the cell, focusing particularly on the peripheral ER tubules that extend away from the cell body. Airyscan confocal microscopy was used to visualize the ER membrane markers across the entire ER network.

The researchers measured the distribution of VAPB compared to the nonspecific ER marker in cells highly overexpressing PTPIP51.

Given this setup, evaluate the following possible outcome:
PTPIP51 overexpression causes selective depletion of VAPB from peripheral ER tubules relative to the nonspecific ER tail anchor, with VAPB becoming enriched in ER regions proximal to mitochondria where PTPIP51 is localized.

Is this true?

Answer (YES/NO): YES